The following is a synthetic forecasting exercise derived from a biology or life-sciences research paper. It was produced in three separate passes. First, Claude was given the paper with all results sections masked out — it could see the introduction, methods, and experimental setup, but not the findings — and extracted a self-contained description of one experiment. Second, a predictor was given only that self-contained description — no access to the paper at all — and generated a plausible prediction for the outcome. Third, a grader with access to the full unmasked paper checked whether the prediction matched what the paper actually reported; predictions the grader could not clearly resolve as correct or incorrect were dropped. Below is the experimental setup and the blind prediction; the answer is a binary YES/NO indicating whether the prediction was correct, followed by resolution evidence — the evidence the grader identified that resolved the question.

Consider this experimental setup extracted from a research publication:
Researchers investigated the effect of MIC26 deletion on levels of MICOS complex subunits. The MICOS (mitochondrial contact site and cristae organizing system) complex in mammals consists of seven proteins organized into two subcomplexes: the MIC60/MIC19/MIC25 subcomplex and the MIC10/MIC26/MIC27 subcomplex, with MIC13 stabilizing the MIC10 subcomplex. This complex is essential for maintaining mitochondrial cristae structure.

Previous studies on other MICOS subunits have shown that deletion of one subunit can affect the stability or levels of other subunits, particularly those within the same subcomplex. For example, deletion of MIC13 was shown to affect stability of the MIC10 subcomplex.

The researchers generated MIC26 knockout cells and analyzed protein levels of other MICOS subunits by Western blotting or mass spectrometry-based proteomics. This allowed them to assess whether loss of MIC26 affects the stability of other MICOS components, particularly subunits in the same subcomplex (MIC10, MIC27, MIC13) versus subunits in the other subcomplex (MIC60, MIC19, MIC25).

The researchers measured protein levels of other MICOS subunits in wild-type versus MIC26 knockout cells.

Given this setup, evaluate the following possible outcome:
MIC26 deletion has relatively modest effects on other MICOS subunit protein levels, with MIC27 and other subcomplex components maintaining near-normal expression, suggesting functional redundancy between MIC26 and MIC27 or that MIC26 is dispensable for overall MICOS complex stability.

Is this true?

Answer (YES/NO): NO